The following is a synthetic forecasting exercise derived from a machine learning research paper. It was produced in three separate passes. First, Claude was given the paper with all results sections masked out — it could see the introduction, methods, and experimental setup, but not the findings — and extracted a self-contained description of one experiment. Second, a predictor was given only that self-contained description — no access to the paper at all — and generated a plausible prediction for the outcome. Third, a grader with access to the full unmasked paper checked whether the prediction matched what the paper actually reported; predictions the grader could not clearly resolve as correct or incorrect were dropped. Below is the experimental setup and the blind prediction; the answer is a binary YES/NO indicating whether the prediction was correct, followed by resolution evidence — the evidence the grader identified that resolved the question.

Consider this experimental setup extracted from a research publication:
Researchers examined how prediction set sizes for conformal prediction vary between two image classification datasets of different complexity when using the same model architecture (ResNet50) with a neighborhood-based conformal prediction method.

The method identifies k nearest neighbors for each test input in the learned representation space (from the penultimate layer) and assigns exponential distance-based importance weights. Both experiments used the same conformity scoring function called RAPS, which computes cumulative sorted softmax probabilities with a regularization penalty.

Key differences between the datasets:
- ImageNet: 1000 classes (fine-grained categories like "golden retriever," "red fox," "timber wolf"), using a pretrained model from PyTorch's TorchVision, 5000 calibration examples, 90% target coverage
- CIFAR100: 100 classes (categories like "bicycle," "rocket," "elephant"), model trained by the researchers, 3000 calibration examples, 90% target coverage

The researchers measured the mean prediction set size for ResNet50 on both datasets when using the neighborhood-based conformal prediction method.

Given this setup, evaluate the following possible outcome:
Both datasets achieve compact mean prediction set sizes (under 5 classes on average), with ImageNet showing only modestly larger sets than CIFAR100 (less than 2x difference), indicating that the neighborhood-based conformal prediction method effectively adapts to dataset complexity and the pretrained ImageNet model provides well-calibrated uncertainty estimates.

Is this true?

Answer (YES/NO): NO